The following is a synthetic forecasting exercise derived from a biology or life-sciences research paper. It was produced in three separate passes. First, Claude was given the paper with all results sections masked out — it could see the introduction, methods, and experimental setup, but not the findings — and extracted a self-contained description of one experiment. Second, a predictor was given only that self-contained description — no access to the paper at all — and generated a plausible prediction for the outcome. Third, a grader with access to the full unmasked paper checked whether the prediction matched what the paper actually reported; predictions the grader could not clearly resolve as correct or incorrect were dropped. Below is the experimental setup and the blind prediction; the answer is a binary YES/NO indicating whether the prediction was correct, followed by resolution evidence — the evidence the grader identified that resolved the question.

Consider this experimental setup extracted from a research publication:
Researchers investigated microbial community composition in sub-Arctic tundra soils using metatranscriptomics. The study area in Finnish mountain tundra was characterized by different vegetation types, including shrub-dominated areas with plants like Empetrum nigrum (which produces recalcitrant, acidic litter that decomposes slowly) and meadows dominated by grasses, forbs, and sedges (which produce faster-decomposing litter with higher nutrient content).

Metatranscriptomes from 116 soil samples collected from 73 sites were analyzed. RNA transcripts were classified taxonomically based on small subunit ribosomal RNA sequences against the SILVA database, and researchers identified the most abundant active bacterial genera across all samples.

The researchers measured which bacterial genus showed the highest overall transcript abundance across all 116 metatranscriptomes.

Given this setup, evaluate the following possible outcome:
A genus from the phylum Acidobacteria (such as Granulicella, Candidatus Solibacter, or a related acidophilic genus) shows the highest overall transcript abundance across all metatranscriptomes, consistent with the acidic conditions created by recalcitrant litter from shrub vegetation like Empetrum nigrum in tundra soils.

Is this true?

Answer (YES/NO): NO